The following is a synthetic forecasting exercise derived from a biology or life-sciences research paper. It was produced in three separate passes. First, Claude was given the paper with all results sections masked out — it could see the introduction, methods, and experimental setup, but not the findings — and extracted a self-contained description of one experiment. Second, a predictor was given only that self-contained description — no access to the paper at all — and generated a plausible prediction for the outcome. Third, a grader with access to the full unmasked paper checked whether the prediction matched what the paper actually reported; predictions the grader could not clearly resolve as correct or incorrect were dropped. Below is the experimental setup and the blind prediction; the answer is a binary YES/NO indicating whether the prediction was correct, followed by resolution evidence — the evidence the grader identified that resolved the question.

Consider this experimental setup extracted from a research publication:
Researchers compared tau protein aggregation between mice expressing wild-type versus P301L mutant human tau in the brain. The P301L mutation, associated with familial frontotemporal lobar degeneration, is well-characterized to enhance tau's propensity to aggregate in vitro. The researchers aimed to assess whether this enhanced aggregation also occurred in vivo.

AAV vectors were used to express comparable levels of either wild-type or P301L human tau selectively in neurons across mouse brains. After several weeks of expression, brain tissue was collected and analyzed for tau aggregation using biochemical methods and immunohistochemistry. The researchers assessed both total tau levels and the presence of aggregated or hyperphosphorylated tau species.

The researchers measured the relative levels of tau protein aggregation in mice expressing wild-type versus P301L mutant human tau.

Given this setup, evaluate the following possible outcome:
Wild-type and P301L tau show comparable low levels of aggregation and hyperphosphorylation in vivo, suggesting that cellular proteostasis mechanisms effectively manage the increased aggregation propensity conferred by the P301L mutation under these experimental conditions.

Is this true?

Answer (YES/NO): NO